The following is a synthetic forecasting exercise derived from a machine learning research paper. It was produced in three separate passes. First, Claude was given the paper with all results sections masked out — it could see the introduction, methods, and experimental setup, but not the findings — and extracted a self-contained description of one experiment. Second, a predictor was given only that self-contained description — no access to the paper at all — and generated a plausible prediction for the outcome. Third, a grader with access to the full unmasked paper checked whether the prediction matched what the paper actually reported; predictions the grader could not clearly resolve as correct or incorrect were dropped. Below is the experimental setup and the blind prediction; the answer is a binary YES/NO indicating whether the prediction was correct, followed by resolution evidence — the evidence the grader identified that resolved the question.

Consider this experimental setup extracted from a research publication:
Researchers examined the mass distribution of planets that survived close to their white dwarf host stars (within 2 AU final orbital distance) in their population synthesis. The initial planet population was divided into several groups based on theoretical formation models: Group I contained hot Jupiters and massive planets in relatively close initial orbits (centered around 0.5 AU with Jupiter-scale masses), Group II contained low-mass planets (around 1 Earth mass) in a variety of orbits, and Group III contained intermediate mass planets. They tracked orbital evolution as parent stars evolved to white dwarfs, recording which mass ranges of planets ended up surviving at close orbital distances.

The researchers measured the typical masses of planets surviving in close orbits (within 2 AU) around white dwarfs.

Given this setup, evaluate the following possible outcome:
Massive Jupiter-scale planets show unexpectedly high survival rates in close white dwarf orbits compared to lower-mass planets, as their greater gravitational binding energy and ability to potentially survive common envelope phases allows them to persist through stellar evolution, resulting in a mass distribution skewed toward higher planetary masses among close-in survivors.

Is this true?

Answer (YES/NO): NO